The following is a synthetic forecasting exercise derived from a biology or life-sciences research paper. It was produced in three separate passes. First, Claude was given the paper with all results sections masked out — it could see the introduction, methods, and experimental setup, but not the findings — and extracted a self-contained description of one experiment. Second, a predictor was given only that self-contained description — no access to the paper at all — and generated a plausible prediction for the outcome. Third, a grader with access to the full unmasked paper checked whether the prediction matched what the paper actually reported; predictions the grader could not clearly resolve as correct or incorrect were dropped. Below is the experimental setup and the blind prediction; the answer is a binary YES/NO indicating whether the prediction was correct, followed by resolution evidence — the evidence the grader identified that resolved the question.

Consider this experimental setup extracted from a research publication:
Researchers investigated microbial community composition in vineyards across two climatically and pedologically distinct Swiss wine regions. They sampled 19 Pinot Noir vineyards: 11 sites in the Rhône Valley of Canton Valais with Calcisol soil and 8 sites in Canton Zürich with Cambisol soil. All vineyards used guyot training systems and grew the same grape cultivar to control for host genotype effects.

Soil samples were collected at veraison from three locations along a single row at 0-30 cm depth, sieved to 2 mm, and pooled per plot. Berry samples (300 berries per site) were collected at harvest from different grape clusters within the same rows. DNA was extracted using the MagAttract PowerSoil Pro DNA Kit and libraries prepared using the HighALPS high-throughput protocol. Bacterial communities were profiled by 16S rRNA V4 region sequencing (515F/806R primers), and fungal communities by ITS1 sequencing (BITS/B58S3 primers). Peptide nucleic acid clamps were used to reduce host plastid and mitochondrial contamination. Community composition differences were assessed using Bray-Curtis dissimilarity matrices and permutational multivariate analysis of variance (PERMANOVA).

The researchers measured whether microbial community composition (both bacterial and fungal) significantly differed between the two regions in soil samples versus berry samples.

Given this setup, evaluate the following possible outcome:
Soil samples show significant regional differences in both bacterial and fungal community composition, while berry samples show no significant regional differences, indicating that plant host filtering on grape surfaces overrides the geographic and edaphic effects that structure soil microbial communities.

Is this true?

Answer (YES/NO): NO